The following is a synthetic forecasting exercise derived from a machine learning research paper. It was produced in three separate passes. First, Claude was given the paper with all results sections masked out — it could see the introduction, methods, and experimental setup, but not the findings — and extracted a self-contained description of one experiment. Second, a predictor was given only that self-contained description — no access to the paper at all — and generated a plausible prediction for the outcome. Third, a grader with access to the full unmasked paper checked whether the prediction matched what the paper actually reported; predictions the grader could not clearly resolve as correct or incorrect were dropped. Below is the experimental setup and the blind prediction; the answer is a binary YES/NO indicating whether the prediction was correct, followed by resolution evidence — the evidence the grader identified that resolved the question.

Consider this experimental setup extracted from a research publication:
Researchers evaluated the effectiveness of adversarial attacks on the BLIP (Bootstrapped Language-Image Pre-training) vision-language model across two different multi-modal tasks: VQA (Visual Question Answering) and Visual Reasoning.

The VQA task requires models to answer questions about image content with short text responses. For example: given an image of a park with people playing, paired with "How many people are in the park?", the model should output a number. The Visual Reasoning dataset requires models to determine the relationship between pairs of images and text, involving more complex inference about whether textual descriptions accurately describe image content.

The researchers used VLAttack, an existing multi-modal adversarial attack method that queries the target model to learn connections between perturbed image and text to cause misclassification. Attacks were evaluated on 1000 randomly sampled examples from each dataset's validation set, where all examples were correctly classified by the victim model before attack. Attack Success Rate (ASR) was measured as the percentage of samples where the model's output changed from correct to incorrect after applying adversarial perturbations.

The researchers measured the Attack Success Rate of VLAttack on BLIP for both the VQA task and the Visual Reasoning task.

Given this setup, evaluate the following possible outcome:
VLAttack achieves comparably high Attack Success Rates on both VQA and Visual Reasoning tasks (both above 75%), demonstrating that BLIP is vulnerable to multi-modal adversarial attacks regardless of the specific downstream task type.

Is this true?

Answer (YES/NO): NO